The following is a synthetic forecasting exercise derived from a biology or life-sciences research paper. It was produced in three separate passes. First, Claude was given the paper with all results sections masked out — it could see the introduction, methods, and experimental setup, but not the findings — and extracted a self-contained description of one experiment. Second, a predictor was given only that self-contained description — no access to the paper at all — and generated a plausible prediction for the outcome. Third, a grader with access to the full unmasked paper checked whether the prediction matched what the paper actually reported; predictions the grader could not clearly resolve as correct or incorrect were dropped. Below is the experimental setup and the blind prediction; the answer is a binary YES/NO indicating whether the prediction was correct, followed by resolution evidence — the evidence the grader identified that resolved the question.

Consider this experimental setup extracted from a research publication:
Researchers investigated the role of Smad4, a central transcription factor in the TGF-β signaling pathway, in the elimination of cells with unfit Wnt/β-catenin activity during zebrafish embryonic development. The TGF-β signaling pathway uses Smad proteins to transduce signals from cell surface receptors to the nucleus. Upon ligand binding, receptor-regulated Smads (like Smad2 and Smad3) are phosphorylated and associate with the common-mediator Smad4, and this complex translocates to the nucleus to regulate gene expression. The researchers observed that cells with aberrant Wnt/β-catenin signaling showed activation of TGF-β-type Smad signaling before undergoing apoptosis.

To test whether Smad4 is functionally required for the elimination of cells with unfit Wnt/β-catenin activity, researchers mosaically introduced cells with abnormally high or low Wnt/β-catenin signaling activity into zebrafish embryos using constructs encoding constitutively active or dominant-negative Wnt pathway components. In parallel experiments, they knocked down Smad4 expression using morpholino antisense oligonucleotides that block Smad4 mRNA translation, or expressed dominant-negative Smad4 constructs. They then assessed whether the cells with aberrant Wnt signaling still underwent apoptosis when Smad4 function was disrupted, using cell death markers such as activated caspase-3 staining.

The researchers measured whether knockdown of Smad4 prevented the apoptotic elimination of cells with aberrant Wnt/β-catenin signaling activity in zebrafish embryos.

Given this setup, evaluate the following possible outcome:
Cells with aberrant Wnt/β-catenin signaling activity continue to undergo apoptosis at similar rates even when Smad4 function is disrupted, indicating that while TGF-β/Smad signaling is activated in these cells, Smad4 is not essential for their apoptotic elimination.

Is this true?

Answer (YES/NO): NO